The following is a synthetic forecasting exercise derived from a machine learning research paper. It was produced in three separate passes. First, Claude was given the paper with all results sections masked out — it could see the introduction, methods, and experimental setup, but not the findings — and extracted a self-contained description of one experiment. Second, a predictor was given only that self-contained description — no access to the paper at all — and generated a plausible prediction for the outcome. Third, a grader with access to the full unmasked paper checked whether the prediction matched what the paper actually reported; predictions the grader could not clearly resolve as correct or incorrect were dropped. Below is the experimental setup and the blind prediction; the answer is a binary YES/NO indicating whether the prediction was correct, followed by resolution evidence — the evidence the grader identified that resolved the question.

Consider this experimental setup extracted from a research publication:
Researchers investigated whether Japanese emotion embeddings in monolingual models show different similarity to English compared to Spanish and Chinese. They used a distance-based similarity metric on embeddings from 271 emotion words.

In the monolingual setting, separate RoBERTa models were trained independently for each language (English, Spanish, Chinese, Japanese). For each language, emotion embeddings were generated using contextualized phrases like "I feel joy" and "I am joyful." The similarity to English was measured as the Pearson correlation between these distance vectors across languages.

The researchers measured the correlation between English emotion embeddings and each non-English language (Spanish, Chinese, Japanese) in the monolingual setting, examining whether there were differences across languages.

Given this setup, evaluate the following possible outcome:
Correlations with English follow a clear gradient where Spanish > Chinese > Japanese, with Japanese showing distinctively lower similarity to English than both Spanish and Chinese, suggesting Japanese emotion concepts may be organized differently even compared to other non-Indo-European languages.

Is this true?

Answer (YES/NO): YES